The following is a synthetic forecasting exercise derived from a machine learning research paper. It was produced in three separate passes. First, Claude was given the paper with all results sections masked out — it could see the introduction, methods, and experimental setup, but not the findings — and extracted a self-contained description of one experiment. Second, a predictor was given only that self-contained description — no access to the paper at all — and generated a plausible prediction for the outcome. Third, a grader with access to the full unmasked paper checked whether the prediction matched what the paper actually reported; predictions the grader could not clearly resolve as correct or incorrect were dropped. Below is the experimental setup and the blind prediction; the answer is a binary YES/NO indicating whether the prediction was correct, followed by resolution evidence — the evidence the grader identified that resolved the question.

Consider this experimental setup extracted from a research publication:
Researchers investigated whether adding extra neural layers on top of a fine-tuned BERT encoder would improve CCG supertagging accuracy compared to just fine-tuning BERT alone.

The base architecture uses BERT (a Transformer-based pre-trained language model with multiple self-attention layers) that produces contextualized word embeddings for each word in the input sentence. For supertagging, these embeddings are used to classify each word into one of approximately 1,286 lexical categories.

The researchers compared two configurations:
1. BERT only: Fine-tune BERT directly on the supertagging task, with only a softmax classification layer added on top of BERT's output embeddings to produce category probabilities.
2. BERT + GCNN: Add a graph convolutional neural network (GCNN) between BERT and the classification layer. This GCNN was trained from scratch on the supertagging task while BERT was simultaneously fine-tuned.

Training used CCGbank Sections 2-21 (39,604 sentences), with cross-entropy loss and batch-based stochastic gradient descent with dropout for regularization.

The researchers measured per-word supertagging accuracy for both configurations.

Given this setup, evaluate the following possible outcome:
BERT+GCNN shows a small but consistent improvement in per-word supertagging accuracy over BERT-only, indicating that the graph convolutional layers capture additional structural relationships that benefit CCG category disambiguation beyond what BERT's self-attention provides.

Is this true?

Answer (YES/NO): NO